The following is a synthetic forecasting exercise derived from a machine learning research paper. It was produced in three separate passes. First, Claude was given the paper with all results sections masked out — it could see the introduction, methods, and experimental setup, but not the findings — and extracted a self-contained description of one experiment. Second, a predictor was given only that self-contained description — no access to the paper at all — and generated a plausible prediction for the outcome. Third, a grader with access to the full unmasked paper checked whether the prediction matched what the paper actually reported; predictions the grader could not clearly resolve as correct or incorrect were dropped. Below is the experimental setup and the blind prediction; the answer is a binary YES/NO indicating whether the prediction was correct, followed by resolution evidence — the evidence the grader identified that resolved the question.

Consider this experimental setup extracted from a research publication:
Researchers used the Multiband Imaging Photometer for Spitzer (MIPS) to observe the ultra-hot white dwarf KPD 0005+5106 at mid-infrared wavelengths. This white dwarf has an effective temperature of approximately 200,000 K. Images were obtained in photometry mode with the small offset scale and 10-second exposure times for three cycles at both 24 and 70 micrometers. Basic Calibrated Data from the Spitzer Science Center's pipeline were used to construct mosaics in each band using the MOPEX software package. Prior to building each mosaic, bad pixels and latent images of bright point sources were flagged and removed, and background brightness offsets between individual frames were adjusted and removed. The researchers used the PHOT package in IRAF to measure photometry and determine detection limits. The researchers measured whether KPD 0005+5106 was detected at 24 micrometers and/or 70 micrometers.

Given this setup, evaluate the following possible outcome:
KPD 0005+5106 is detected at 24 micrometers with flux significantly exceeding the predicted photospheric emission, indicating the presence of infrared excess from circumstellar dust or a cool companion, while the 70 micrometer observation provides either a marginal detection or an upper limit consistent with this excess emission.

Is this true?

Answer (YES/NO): NO